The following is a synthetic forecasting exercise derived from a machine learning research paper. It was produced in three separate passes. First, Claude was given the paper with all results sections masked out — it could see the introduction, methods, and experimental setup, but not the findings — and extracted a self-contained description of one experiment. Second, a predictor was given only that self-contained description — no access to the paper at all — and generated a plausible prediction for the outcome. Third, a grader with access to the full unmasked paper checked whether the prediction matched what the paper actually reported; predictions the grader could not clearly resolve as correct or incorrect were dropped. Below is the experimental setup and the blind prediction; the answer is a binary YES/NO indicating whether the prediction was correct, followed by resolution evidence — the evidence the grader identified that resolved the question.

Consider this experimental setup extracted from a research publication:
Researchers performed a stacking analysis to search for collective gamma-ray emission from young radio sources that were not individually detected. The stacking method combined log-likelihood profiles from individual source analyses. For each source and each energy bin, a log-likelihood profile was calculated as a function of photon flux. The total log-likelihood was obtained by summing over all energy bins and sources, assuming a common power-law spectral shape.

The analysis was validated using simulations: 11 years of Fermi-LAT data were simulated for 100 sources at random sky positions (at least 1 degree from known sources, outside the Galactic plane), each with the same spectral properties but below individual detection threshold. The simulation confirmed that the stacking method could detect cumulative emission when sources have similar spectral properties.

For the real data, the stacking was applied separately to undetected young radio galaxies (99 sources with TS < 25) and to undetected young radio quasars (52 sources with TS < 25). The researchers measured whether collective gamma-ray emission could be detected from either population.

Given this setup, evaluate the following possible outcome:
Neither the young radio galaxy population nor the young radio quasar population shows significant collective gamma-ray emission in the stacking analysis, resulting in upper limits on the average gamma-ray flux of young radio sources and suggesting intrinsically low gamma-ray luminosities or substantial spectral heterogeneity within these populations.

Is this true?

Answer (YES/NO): YES